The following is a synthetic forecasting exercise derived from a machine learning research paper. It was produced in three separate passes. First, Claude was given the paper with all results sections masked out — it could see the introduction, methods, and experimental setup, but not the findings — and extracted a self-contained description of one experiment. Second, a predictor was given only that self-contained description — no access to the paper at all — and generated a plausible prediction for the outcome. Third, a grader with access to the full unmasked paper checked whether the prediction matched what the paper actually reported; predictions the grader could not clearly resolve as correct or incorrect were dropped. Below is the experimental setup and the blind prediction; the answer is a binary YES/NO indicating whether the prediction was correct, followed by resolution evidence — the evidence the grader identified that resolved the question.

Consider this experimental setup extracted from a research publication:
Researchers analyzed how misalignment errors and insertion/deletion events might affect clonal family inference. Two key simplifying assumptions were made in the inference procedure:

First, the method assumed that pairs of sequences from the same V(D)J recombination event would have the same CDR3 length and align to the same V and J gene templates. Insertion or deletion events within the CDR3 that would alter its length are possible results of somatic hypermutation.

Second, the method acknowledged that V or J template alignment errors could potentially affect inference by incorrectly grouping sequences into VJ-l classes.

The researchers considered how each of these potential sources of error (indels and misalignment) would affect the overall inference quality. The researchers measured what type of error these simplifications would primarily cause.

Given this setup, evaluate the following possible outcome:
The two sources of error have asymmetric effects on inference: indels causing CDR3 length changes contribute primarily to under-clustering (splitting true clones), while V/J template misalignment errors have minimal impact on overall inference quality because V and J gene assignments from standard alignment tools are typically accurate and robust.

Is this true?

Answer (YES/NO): NO